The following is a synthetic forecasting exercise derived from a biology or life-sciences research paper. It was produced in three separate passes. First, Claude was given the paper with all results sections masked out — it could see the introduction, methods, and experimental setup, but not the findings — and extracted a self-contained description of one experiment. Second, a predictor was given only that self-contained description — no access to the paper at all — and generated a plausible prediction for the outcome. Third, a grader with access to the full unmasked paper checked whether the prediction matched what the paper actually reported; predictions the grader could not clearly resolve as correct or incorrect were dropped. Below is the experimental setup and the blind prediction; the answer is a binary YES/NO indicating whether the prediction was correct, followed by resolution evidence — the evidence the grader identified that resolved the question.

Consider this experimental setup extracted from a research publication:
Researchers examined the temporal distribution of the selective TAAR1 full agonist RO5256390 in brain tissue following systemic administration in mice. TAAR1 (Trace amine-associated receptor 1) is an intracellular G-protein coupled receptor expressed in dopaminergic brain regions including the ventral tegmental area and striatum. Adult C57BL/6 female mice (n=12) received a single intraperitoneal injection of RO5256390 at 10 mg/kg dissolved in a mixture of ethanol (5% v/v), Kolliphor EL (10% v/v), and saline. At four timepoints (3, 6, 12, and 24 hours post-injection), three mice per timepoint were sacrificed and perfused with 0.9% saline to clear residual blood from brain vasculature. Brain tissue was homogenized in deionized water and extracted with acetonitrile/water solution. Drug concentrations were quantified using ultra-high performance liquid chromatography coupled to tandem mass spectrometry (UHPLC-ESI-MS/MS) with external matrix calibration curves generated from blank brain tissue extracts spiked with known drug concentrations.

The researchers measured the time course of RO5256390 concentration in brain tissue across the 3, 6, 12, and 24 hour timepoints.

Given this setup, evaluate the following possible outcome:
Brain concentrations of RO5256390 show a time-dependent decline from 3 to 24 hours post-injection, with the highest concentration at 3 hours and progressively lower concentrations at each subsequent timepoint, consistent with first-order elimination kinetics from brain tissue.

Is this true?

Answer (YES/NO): YES